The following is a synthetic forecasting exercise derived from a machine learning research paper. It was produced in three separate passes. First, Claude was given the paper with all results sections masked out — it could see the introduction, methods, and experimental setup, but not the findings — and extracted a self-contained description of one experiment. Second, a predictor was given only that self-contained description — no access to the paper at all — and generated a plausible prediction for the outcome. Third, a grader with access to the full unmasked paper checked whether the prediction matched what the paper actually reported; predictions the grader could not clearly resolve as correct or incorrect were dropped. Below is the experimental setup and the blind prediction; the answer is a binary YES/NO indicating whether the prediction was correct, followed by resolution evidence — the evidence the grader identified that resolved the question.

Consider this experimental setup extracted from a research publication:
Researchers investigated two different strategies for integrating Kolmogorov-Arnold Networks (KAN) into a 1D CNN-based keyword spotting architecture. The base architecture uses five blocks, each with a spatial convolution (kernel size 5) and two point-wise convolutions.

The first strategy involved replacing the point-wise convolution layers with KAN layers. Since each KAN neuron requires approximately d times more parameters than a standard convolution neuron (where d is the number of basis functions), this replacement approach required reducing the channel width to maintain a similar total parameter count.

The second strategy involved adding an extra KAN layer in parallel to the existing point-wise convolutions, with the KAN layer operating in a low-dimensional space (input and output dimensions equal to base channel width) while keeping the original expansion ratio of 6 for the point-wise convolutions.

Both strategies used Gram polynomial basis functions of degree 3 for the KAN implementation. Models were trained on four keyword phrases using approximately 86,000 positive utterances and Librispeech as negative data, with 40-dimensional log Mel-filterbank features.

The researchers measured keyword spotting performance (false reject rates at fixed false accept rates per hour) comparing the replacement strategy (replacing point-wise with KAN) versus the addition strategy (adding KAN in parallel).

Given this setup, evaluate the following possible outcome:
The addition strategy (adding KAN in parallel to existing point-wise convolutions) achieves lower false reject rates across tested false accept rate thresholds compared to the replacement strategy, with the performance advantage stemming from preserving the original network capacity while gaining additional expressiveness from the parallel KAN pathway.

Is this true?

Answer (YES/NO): NO